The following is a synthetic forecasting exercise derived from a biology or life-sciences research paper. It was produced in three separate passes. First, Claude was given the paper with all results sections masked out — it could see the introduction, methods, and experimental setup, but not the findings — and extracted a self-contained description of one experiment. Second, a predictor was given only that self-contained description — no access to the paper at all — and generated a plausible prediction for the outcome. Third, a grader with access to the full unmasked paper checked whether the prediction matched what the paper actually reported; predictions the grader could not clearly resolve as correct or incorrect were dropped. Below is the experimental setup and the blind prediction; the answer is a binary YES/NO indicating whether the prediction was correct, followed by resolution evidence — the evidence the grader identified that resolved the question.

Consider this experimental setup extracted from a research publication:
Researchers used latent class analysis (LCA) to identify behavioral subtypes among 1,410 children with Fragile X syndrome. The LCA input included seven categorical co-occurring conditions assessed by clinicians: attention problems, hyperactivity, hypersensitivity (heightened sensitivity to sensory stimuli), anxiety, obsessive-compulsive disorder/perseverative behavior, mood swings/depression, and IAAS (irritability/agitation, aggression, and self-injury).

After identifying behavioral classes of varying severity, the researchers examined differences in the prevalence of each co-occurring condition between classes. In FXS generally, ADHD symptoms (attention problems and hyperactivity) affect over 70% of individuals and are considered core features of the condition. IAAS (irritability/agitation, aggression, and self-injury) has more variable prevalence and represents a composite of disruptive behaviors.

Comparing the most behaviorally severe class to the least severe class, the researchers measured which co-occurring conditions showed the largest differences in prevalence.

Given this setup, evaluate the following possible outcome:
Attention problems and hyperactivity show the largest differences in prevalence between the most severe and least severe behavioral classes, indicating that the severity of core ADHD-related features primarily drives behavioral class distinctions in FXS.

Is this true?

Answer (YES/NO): NO